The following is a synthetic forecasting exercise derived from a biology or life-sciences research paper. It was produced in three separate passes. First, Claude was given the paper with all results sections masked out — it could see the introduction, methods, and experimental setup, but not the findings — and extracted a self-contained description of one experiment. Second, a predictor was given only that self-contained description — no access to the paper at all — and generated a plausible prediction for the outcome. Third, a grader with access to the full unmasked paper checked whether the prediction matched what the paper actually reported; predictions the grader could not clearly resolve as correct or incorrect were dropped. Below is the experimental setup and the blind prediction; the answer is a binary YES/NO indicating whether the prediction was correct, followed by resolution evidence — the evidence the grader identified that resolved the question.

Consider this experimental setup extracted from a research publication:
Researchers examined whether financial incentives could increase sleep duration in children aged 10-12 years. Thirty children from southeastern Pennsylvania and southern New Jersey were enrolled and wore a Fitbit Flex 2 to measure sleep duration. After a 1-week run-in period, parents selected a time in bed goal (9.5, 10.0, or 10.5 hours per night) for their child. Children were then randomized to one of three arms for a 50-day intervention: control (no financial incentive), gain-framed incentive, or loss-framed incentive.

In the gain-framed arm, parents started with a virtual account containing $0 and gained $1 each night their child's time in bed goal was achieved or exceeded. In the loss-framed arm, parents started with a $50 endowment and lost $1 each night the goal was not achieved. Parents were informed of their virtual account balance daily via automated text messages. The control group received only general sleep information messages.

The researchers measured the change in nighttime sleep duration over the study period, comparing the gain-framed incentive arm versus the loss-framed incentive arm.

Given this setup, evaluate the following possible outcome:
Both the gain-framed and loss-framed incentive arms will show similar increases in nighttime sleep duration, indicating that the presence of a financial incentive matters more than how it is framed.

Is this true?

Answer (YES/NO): NO